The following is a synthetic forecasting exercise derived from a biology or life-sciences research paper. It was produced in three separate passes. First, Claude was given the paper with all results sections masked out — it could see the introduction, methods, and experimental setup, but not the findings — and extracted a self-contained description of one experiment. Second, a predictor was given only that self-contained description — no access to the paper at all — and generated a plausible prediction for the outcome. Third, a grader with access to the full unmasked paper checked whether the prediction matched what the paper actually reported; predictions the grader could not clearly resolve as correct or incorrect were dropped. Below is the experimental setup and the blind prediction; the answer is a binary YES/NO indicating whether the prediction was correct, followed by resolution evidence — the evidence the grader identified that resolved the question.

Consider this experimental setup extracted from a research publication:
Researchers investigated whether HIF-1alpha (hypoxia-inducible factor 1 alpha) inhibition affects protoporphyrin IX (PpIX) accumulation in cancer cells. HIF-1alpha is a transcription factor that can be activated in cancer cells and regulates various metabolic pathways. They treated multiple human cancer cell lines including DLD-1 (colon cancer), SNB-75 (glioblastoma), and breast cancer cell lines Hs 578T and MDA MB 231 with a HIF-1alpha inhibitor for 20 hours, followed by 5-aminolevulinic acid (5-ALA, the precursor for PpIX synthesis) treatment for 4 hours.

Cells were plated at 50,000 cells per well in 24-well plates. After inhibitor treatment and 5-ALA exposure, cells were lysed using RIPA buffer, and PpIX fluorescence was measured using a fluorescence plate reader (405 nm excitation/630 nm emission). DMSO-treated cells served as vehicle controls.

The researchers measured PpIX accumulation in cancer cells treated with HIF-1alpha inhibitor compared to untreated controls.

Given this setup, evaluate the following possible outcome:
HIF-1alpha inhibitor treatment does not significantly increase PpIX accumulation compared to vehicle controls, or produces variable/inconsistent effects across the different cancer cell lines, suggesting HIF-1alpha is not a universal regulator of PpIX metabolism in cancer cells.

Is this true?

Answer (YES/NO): NO